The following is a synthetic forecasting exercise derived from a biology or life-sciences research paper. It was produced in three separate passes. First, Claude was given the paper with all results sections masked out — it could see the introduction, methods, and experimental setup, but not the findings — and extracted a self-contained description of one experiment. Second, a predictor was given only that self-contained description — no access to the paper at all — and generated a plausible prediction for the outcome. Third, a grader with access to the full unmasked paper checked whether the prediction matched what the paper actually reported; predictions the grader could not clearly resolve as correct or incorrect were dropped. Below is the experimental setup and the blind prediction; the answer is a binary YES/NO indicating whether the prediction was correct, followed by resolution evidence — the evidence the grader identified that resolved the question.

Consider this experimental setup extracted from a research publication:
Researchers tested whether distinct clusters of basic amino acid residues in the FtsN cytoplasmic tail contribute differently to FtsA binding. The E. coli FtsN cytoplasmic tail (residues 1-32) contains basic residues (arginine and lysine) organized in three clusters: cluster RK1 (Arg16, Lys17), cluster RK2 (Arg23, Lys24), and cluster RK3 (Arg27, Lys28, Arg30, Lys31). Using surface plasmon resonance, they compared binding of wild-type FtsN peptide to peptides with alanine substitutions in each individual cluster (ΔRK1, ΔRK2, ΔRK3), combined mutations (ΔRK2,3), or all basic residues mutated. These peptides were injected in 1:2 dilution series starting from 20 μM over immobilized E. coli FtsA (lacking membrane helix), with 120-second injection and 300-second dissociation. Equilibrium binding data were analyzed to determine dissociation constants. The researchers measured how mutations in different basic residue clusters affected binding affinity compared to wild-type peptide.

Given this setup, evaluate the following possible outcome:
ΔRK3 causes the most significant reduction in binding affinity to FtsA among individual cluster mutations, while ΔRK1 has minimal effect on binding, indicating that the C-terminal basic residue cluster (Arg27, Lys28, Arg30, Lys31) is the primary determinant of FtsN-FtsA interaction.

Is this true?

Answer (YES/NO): NO